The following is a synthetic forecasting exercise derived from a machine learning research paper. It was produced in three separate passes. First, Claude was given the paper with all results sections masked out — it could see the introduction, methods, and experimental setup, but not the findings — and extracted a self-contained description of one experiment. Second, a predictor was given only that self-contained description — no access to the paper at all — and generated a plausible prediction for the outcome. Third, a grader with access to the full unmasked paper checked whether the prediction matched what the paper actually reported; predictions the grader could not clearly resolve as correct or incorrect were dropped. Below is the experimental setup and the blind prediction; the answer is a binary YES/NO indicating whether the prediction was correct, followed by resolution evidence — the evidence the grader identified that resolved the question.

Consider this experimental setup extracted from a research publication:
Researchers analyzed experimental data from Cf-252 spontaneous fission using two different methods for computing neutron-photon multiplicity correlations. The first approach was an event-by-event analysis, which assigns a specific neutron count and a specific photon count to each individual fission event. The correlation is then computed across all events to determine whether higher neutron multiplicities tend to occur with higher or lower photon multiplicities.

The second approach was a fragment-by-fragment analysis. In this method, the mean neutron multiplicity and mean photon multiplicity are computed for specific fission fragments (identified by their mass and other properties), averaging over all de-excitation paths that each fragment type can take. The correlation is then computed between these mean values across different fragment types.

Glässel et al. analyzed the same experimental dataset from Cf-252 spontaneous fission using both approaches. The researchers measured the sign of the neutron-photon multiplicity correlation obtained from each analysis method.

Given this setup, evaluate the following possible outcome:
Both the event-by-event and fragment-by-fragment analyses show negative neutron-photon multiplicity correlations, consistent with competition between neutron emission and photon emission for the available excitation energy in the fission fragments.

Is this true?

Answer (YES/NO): NO